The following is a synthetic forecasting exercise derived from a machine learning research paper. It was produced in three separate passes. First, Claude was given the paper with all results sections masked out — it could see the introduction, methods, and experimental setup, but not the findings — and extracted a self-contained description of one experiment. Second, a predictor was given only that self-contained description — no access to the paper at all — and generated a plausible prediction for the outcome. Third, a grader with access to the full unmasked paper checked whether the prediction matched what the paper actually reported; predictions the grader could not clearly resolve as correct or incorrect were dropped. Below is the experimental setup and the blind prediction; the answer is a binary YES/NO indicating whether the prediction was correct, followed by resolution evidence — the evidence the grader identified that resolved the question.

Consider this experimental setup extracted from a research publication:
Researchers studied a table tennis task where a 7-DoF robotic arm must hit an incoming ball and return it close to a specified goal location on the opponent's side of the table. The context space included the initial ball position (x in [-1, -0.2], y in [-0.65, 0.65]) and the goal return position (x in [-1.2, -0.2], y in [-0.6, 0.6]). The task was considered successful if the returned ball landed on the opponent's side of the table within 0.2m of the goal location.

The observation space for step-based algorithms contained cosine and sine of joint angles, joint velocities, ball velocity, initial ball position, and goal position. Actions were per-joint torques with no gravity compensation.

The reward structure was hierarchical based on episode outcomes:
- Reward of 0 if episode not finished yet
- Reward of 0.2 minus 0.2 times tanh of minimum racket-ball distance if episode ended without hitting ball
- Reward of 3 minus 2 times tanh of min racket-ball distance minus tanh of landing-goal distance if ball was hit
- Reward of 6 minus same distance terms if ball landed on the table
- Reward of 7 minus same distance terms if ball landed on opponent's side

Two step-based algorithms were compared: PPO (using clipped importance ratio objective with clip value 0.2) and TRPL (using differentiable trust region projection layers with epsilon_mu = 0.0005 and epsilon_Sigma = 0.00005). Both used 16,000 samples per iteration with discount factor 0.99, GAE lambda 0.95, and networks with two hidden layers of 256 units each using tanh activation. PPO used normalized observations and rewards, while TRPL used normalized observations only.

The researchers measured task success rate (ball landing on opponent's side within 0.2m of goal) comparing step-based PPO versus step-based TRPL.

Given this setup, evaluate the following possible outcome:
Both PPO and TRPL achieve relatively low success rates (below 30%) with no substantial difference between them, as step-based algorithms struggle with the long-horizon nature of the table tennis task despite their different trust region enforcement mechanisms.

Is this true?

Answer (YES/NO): NO